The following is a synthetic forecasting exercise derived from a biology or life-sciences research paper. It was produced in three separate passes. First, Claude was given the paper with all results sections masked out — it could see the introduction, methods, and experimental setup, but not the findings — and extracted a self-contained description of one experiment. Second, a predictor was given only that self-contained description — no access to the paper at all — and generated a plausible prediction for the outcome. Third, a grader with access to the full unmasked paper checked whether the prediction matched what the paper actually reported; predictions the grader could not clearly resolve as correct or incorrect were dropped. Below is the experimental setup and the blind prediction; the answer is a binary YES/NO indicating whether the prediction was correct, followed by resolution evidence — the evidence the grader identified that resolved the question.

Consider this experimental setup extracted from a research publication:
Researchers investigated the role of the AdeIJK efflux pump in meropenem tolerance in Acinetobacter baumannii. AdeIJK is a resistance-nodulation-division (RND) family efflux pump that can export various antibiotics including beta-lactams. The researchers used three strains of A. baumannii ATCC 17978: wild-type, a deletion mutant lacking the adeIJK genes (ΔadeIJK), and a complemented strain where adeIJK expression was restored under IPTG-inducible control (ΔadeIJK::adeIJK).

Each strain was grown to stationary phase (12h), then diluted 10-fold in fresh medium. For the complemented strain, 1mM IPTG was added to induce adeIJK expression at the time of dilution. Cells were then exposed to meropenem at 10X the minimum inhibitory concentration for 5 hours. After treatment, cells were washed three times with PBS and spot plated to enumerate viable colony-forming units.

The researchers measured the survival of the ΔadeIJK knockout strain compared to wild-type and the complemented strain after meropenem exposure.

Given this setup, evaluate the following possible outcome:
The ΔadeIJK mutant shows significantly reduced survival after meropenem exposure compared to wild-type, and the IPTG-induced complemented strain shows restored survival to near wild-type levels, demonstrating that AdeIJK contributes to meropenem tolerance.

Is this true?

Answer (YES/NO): NO